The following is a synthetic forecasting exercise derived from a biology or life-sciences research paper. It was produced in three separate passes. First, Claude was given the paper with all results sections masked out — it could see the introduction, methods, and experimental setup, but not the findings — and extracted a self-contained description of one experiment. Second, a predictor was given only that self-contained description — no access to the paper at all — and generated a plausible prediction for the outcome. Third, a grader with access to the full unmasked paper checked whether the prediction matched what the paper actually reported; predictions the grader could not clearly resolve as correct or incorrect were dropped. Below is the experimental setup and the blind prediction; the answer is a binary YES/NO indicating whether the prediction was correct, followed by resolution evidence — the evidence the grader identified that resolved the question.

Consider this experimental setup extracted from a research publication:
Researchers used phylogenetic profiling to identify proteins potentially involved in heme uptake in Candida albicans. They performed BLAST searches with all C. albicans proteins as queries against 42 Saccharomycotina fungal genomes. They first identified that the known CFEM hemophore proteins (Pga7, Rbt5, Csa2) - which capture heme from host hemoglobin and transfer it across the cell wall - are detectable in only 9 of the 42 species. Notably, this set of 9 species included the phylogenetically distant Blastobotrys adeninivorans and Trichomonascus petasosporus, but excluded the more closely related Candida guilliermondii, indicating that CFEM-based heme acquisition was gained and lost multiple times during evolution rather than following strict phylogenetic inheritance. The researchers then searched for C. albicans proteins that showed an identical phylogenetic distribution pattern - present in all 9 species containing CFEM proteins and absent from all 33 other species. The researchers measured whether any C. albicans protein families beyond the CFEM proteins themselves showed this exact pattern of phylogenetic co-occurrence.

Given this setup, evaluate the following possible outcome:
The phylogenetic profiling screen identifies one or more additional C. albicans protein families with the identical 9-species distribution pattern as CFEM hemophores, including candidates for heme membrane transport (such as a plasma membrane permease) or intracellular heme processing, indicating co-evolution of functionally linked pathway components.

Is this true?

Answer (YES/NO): YES